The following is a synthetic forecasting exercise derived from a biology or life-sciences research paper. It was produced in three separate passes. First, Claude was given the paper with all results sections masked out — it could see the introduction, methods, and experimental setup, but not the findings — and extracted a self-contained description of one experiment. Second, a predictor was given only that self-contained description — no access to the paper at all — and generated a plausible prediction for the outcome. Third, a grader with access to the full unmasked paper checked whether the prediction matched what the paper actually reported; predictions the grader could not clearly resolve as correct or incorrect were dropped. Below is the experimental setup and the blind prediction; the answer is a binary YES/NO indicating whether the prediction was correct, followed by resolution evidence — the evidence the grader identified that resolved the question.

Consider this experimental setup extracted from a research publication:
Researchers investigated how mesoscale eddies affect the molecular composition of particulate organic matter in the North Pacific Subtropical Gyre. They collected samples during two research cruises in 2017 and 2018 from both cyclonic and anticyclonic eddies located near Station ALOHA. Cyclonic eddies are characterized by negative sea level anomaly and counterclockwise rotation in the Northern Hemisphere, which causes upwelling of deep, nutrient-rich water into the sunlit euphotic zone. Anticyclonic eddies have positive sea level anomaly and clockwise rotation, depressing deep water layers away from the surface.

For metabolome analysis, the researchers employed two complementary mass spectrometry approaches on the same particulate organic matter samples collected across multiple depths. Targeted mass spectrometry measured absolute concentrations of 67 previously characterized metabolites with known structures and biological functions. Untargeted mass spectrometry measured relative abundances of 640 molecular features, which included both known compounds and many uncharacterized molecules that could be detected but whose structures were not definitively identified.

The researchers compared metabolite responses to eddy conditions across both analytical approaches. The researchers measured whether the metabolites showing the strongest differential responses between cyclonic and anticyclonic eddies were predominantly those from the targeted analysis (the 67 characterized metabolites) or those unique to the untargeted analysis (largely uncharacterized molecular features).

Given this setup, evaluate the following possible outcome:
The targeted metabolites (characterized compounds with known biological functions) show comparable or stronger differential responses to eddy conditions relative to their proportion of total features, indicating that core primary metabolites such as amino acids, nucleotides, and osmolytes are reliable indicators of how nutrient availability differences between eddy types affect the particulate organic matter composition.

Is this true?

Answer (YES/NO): NO